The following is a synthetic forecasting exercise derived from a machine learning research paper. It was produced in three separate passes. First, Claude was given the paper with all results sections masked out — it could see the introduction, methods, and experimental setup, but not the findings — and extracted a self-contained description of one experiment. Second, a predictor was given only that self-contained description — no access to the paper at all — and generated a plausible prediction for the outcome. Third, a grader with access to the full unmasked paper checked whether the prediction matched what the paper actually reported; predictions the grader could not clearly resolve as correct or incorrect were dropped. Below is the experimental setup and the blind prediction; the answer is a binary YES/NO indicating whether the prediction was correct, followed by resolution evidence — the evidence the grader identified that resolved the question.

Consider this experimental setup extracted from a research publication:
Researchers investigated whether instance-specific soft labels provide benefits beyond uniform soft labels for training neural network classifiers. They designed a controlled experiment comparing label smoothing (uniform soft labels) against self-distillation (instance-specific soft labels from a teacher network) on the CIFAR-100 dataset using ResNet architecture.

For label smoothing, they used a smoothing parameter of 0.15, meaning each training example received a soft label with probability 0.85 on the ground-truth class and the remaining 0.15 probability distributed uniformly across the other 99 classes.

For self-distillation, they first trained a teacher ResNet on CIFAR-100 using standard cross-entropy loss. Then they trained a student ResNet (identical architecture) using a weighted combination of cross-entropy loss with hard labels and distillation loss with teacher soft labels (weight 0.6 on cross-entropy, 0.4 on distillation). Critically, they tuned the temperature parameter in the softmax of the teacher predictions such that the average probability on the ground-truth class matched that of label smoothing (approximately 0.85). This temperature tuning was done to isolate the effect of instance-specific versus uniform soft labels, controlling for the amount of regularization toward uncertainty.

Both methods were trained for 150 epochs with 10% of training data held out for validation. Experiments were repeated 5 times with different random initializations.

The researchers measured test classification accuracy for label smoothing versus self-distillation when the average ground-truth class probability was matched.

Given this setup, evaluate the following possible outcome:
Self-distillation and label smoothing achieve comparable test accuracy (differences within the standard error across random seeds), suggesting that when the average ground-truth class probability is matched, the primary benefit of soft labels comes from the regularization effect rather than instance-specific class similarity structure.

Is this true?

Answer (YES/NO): NO